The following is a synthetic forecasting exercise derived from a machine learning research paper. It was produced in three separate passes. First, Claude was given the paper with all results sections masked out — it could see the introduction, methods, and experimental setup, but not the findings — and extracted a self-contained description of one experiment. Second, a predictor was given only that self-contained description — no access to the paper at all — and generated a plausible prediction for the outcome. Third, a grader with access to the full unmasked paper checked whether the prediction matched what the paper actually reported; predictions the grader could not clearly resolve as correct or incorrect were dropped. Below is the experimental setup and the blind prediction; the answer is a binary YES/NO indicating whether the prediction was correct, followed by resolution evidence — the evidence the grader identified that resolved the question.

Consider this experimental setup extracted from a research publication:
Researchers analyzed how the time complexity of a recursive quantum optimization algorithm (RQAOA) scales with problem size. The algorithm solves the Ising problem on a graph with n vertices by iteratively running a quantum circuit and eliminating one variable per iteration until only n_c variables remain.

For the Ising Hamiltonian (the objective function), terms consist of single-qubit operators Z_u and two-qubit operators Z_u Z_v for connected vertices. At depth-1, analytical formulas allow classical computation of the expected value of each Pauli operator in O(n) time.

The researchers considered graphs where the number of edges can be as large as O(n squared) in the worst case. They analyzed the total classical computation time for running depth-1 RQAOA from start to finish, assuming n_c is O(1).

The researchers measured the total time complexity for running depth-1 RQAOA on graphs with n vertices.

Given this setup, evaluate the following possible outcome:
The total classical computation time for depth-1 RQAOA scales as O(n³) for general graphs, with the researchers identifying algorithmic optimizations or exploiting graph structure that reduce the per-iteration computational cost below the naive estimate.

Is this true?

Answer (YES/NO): NO